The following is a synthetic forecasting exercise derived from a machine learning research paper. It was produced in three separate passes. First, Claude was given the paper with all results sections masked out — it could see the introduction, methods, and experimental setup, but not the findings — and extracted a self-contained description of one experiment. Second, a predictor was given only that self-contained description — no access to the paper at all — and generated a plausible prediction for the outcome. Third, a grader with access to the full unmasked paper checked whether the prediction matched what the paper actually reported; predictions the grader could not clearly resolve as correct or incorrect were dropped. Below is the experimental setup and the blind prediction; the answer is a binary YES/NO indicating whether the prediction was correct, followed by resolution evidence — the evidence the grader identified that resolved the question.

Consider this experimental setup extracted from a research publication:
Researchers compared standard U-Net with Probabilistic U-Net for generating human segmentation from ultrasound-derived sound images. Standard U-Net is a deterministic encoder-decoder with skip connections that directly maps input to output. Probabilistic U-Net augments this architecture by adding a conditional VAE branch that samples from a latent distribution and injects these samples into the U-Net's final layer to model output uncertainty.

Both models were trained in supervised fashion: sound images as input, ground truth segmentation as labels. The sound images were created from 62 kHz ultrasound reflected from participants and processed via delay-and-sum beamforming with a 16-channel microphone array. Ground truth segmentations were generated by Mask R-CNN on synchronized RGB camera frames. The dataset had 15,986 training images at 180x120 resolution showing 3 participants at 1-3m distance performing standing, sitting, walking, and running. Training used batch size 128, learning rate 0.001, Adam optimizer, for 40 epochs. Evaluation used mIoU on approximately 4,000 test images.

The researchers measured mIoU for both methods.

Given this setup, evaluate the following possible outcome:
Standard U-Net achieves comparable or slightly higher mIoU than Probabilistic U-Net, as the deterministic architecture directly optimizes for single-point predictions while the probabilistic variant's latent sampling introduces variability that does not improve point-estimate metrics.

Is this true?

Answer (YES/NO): YES